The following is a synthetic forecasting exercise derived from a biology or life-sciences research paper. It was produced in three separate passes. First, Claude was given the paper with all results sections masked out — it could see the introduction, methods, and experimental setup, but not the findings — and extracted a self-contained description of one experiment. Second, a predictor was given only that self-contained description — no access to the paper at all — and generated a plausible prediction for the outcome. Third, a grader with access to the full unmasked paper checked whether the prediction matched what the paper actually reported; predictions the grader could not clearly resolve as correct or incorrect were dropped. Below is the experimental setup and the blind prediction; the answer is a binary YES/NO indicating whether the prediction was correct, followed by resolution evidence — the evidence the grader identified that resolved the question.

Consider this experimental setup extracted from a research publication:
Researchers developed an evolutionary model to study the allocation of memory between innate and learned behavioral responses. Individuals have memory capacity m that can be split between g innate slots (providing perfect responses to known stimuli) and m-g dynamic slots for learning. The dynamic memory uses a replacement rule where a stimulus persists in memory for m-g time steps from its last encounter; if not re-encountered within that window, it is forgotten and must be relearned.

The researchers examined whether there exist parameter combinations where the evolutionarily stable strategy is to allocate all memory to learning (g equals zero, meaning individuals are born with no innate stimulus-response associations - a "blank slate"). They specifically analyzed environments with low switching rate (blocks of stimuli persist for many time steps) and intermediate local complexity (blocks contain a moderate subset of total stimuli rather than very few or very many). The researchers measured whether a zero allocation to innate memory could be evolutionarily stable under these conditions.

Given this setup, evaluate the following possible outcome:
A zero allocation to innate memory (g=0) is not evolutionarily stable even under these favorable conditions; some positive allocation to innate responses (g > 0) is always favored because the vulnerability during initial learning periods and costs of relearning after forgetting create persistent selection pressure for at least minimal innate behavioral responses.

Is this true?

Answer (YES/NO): NO